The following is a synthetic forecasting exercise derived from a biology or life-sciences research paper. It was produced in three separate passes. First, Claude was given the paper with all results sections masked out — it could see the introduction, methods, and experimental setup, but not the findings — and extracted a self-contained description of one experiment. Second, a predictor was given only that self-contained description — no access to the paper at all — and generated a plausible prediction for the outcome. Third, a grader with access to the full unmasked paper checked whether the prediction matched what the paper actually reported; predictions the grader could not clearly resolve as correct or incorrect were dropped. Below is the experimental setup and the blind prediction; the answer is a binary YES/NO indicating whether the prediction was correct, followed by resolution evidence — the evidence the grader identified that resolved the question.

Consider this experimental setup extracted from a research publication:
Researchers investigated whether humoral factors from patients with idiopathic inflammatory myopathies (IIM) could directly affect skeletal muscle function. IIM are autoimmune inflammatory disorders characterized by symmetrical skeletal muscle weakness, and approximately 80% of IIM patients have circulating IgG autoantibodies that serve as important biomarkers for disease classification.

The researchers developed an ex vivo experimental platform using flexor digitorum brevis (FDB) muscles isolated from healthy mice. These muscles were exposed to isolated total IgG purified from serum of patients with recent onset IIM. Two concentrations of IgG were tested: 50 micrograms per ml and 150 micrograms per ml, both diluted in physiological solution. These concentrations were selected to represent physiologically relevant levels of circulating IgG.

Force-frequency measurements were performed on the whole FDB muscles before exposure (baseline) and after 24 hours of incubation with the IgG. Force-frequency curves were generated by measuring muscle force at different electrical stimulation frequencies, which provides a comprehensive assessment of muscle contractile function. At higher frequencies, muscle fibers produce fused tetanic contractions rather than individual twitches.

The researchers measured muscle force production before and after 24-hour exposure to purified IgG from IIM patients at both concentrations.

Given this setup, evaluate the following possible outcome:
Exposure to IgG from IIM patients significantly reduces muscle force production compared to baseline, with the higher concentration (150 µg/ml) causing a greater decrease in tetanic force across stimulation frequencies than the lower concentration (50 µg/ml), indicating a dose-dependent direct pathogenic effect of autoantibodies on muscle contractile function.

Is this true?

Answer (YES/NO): NO